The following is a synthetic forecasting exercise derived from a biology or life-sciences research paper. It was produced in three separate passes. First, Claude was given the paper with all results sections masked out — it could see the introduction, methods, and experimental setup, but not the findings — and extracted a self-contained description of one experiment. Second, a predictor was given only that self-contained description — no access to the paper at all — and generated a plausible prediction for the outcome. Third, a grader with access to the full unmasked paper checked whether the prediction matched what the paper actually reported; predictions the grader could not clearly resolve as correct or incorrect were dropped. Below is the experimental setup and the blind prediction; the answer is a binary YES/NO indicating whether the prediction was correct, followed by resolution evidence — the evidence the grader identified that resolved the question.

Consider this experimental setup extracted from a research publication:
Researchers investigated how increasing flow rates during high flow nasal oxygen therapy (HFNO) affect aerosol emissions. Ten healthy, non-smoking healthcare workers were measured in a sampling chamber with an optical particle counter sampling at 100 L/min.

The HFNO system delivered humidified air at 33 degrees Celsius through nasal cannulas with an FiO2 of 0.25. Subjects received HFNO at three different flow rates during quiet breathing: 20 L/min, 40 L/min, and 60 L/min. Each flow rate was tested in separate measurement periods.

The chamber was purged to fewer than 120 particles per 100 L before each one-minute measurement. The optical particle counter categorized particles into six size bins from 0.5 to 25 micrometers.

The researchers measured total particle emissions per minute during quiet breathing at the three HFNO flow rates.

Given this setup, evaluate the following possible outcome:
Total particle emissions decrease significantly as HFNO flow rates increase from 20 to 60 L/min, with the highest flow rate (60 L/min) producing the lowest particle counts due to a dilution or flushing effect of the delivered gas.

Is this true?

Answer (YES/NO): NO